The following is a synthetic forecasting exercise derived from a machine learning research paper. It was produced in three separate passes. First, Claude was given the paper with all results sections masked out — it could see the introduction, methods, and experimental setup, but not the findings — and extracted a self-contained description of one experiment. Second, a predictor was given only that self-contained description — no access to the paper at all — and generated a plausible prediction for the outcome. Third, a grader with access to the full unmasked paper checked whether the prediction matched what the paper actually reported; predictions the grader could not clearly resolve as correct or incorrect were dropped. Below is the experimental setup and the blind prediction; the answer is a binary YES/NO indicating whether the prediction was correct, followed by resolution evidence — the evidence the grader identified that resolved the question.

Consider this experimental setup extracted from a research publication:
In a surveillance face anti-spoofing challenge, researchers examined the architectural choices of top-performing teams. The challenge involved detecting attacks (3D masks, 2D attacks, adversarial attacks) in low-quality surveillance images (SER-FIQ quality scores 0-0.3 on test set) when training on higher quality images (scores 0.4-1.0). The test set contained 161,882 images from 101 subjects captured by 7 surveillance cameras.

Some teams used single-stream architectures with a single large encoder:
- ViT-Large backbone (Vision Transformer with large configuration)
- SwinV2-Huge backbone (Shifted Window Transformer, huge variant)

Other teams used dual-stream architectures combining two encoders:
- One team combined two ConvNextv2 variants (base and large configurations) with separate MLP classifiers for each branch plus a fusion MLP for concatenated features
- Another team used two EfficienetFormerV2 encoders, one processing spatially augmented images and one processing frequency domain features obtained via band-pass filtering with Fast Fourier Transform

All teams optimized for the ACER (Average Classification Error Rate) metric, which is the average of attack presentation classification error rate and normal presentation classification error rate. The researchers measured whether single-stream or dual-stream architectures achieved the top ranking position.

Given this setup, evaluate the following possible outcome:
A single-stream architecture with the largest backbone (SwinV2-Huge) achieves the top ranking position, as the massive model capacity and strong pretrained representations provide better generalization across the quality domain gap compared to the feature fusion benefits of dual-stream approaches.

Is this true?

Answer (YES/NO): NO